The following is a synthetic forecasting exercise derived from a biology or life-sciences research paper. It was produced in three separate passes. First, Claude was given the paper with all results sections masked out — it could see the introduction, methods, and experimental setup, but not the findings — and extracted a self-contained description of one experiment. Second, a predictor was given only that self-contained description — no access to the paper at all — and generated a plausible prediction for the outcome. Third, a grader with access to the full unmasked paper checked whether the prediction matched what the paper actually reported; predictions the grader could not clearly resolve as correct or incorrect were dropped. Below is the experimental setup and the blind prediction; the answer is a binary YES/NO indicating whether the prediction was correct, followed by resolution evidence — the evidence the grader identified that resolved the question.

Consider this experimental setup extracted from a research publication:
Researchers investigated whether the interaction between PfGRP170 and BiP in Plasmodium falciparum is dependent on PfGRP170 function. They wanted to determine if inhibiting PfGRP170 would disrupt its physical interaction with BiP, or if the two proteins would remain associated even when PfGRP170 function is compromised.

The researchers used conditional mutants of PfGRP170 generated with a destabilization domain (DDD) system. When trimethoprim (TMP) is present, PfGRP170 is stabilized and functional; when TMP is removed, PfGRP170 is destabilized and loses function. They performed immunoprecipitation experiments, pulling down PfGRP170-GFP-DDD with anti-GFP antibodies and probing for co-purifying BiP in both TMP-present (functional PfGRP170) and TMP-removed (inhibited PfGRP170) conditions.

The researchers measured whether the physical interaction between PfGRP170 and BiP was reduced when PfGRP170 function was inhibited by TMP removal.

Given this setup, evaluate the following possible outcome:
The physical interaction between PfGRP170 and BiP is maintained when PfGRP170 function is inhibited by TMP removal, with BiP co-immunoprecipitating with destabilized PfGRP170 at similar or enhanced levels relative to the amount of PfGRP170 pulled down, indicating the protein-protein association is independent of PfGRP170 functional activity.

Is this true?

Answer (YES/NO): YES